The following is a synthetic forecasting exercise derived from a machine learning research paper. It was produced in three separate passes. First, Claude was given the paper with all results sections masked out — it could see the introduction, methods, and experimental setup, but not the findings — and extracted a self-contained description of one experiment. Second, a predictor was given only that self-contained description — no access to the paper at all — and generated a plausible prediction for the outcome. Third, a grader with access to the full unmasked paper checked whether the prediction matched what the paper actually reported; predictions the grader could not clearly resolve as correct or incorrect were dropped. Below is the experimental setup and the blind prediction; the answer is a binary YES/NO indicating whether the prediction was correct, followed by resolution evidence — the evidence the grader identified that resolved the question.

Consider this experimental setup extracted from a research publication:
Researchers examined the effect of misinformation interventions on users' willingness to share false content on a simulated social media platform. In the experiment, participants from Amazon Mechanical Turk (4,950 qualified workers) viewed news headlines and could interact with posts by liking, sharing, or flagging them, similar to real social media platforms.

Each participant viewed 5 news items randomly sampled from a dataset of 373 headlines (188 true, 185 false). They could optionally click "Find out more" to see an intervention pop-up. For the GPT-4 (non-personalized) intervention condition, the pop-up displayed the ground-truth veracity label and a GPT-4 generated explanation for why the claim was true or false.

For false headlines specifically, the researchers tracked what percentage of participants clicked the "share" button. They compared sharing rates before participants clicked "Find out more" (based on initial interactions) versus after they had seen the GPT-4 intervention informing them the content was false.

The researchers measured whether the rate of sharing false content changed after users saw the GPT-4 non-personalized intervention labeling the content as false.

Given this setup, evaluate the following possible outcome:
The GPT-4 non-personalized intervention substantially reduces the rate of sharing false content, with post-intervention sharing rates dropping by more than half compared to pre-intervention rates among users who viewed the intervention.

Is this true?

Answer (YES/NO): NO